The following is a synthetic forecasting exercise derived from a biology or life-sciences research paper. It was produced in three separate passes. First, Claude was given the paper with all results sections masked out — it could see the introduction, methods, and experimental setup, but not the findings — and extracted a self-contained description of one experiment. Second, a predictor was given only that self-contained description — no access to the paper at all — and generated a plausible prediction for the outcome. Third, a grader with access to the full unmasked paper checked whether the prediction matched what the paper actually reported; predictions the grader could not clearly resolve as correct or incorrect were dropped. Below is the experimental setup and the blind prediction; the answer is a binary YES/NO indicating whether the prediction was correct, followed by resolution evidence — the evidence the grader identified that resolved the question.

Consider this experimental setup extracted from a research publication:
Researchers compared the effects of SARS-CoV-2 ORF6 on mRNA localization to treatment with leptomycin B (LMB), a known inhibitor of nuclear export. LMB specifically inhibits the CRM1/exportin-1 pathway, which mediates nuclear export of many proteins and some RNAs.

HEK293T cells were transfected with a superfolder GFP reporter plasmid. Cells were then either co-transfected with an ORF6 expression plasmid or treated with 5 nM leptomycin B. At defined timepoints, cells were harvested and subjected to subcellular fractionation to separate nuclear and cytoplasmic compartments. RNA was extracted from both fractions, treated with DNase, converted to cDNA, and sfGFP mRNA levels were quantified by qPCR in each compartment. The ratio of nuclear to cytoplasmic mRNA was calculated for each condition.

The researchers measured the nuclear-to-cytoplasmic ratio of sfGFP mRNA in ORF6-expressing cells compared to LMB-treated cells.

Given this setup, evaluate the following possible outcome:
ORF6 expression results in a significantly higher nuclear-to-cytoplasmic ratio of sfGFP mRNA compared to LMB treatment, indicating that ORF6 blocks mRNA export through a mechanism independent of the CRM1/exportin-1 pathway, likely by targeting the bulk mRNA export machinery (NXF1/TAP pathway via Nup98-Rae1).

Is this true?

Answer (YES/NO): NO